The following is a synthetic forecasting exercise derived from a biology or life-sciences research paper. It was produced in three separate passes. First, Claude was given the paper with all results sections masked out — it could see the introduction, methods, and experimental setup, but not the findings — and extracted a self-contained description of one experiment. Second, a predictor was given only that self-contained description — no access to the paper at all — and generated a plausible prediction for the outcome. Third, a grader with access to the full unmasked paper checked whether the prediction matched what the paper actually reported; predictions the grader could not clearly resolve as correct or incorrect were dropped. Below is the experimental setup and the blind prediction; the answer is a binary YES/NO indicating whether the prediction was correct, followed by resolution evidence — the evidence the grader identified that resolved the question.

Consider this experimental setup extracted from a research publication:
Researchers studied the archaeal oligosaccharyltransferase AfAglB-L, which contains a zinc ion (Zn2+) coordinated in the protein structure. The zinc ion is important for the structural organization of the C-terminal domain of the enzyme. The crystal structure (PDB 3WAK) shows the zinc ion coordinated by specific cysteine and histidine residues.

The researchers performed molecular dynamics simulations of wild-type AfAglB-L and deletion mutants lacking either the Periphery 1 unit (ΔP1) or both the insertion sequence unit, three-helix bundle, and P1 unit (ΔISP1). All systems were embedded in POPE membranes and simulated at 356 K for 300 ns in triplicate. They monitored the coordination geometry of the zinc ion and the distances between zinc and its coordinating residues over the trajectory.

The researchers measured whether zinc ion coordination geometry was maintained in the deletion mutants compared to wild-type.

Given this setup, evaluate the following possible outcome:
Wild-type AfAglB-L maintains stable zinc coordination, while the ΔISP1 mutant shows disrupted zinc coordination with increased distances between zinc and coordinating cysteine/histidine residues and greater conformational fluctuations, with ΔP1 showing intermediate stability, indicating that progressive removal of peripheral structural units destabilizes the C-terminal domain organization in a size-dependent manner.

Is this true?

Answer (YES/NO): NO